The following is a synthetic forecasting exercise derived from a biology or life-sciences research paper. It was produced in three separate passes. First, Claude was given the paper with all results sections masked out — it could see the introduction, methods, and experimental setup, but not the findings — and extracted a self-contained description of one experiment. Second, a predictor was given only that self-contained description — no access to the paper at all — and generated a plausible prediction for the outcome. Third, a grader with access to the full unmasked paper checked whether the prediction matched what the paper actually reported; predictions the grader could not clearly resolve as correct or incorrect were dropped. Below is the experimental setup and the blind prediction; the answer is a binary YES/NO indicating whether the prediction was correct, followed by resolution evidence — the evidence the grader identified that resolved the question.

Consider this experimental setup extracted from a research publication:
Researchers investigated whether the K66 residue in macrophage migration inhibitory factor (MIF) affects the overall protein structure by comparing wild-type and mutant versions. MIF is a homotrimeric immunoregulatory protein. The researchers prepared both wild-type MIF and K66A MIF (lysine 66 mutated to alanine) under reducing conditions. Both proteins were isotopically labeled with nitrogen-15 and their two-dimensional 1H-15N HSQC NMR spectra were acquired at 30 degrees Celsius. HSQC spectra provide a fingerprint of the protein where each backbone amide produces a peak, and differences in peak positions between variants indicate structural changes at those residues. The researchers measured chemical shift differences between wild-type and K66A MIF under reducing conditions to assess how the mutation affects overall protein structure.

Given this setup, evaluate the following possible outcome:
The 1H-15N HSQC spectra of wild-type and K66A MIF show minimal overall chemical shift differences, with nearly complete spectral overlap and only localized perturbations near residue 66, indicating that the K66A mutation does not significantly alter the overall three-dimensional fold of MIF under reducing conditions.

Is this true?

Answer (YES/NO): NO